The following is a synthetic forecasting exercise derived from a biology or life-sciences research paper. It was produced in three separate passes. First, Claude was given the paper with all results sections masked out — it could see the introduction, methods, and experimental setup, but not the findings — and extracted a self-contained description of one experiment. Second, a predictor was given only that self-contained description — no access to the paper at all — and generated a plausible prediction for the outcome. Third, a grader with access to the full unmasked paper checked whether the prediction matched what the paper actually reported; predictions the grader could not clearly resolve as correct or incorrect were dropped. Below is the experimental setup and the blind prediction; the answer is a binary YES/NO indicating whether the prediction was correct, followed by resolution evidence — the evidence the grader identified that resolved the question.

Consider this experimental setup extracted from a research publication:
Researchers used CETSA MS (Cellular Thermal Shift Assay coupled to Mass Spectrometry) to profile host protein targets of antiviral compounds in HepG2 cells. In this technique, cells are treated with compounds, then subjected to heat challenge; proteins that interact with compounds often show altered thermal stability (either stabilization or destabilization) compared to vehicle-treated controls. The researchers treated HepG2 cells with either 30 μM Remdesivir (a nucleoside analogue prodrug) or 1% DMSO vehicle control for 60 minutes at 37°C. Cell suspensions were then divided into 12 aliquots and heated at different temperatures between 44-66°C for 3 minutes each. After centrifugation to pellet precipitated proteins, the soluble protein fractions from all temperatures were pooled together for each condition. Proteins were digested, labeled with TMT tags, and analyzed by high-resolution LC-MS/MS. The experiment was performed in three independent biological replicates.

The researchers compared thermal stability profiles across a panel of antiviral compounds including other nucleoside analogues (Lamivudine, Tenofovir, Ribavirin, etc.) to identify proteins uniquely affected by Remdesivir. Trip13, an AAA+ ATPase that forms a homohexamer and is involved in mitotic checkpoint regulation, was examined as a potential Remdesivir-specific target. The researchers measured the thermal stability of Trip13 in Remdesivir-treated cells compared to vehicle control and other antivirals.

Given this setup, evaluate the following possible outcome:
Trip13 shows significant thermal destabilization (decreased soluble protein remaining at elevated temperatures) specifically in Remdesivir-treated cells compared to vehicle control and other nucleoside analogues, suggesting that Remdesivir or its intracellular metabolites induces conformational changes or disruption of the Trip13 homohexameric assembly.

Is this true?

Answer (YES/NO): YES